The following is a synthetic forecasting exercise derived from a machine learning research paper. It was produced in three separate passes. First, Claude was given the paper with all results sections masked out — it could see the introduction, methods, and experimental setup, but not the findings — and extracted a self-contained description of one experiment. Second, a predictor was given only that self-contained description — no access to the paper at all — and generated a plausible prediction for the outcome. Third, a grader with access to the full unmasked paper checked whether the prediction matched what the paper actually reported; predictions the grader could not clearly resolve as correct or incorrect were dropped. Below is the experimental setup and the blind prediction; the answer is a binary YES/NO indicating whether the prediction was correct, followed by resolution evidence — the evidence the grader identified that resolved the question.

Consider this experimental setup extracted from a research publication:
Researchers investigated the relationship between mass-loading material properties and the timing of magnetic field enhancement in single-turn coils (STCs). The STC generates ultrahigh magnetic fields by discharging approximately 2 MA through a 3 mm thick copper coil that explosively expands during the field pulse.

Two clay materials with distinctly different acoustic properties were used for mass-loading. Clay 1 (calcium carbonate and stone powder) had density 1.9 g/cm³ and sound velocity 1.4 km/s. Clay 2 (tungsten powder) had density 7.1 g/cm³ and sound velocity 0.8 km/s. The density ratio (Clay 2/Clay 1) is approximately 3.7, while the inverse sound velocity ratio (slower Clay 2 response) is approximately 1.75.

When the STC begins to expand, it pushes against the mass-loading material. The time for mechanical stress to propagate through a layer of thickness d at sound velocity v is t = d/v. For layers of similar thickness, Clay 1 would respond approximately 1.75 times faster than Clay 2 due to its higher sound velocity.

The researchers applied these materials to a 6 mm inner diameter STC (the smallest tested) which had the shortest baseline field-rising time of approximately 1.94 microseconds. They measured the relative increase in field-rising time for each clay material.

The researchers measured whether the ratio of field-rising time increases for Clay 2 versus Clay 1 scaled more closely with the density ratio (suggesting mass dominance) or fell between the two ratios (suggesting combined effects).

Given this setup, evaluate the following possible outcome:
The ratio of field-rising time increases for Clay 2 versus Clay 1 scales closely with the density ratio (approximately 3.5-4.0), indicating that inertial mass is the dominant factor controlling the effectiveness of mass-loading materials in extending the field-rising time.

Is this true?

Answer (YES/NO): NO